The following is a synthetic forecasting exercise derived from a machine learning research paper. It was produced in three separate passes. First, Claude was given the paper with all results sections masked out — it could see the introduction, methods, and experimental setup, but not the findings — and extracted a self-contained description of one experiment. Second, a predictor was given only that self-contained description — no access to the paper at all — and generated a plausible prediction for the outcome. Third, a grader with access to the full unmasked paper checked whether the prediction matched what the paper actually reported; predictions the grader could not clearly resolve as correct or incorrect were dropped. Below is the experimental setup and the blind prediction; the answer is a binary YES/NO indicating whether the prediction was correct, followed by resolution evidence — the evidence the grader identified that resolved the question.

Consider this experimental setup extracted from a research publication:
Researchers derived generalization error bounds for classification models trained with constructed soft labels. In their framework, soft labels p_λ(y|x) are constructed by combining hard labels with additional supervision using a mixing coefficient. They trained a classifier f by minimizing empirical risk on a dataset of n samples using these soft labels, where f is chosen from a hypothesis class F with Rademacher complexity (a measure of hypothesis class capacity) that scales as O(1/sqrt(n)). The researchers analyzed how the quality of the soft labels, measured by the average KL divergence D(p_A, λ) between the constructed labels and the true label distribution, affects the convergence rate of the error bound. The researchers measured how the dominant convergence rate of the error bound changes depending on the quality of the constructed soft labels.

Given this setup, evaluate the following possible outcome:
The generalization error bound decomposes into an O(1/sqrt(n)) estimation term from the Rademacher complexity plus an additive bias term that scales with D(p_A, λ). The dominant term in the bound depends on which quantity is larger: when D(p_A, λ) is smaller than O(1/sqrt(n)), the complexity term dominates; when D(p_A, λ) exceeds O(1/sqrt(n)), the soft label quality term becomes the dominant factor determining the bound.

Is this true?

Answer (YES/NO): NO